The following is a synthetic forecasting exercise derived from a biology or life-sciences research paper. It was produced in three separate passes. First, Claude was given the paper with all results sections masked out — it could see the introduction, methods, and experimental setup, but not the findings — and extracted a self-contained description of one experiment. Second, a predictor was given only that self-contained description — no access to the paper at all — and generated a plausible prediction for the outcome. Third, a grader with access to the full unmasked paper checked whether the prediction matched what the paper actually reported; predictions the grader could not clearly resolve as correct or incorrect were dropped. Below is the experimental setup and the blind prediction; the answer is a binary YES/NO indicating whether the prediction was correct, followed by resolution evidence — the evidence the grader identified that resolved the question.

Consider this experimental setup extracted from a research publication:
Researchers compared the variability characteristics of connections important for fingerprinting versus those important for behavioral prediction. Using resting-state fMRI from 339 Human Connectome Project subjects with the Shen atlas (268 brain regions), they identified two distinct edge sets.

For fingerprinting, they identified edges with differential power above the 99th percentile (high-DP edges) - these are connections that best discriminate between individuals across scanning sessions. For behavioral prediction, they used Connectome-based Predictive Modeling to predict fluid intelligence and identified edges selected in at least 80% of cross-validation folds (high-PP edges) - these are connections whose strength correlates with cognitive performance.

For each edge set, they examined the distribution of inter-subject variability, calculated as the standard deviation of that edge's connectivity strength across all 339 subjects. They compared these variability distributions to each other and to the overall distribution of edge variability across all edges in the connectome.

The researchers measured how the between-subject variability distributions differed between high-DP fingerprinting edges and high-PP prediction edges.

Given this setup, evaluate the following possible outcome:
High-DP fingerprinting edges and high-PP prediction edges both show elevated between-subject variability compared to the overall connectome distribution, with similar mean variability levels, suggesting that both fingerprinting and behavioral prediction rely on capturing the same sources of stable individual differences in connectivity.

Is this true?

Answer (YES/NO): NO